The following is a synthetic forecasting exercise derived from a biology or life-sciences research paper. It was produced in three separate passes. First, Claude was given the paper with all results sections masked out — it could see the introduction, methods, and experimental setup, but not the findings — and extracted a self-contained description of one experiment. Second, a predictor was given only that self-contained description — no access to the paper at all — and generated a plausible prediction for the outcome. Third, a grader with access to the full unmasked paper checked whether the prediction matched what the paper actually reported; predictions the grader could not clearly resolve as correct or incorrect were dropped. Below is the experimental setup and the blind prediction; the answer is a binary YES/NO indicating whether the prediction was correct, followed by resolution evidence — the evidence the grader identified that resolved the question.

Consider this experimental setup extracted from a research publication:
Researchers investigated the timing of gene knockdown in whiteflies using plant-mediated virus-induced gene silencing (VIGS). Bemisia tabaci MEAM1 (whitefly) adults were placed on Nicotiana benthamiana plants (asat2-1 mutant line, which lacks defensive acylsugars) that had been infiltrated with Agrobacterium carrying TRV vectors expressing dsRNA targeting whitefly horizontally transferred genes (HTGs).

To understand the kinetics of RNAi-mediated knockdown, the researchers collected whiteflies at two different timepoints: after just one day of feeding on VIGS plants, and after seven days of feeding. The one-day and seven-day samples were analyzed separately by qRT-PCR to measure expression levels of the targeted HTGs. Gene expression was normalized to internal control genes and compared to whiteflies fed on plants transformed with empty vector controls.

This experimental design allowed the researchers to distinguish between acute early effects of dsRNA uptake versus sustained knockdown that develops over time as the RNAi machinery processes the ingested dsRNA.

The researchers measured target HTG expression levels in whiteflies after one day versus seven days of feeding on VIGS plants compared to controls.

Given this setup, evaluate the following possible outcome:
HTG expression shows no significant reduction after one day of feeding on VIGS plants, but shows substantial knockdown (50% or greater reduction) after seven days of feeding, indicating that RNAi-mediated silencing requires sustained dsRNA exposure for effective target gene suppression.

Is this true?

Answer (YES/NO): NO